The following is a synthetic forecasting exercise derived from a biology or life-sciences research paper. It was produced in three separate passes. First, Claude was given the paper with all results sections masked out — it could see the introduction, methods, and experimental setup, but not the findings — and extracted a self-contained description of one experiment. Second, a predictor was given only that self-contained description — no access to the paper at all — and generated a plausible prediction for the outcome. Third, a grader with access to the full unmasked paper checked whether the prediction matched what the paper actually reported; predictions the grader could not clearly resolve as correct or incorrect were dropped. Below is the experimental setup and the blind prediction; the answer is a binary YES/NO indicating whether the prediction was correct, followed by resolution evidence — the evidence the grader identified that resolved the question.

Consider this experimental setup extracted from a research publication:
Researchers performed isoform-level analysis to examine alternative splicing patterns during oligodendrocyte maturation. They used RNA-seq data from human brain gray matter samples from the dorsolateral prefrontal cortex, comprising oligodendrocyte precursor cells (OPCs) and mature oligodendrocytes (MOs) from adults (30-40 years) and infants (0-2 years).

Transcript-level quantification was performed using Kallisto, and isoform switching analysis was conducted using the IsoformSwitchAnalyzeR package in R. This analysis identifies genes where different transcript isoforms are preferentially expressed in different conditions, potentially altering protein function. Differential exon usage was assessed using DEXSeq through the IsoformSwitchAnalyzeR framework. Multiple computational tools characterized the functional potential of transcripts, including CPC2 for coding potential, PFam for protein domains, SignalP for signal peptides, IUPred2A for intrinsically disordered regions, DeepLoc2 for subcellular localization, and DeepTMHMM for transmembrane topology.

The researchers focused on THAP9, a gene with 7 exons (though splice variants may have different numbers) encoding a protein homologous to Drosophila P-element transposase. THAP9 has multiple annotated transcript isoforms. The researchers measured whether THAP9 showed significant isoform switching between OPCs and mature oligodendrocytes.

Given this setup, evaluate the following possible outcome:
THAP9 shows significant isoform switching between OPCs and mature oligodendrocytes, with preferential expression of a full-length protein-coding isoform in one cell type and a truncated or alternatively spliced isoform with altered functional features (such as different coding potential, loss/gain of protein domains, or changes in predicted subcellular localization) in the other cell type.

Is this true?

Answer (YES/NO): NO